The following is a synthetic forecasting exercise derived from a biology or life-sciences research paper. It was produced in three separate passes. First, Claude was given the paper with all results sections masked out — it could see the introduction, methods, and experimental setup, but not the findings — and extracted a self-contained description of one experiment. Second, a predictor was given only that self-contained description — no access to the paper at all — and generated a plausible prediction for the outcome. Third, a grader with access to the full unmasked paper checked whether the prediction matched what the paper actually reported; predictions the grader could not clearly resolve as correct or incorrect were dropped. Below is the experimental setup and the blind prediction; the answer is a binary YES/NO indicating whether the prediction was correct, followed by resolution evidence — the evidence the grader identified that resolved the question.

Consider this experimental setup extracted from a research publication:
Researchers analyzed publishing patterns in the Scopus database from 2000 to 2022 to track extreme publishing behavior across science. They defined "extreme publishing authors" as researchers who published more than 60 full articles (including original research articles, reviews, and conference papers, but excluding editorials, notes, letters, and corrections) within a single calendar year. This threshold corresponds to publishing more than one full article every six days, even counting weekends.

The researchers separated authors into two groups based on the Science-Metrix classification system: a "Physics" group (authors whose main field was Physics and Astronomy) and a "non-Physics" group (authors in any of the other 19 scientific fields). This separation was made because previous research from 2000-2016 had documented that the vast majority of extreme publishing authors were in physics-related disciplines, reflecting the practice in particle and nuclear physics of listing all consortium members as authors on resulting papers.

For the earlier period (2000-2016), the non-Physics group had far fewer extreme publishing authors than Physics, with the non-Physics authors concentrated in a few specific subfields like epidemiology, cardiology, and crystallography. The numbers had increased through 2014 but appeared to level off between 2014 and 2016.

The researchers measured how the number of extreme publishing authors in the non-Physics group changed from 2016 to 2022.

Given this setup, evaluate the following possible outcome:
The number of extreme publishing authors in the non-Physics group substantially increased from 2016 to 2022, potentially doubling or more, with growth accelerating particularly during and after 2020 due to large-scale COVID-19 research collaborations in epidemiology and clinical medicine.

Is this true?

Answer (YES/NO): NO